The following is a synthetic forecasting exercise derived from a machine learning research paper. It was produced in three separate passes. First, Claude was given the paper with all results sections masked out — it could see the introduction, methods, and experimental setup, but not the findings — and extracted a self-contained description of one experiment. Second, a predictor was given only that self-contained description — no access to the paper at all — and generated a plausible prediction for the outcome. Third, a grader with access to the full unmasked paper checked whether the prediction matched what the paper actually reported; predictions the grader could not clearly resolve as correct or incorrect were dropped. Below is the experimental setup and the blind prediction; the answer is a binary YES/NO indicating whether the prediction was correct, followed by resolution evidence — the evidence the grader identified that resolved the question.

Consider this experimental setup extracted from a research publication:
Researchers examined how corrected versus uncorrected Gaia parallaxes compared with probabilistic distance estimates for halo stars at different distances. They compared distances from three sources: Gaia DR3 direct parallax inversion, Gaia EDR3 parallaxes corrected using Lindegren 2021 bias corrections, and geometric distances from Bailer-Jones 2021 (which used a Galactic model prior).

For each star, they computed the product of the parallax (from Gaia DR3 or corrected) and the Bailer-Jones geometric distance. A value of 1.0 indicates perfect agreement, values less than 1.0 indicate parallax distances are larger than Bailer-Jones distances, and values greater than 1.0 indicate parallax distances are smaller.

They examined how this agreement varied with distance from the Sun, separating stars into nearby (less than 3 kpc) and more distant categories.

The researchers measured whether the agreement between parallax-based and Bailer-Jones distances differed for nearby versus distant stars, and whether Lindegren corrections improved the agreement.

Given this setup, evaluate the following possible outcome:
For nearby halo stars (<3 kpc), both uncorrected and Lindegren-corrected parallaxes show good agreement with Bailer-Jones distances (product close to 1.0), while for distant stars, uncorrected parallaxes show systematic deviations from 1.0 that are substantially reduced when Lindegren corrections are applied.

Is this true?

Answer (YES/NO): NO